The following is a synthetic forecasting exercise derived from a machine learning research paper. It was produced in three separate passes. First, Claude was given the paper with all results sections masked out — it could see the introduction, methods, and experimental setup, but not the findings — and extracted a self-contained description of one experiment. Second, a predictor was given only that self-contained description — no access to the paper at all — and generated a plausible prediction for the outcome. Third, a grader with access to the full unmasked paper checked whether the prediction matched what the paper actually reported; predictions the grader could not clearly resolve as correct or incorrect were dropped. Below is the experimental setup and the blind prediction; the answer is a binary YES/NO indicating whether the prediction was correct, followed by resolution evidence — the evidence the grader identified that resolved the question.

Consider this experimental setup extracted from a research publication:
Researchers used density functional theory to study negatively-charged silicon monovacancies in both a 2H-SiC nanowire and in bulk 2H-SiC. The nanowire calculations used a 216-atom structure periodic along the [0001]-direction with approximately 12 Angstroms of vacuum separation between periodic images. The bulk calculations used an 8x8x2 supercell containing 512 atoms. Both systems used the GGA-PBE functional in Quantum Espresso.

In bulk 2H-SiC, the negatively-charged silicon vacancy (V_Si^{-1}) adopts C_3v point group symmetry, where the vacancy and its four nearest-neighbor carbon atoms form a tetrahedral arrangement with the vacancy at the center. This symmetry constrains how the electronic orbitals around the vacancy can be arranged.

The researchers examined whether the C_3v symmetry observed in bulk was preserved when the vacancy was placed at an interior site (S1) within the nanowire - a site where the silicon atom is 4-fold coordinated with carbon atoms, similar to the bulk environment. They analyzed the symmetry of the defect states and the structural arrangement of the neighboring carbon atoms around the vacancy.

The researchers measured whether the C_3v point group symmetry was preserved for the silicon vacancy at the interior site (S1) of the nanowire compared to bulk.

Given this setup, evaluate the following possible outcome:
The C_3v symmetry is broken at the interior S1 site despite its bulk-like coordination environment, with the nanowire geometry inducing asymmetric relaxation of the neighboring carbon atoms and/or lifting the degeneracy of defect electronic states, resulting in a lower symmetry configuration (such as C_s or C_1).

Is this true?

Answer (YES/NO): YES